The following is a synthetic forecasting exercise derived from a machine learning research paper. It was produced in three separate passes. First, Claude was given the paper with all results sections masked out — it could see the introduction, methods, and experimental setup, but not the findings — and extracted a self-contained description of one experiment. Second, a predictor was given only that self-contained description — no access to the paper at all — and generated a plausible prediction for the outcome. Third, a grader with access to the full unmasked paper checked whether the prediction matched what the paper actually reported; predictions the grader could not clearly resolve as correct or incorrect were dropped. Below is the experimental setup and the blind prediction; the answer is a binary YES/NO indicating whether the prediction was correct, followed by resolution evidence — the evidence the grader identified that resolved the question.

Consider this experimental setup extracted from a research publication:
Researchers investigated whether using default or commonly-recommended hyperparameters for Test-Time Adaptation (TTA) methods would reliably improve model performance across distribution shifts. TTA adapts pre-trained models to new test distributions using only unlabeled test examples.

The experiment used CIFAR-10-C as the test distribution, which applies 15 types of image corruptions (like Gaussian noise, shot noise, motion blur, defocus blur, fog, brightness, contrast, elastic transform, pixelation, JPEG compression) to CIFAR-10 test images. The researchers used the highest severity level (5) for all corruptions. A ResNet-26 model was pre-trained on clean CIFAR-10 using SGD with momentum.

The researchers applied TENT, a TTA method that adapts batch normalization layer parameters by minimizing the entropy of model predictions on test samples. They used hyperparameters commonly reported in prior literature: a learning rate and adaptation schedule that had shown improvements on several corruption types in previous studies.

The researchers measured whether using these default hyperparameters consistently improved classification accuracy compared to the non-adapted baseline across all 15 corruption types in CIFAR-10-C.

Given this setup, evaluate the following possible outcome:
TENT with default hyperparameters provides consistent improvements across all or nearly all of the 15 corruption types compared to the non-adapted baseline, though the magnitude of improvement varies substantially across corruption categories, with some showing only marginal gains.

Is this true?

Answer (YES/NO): NO